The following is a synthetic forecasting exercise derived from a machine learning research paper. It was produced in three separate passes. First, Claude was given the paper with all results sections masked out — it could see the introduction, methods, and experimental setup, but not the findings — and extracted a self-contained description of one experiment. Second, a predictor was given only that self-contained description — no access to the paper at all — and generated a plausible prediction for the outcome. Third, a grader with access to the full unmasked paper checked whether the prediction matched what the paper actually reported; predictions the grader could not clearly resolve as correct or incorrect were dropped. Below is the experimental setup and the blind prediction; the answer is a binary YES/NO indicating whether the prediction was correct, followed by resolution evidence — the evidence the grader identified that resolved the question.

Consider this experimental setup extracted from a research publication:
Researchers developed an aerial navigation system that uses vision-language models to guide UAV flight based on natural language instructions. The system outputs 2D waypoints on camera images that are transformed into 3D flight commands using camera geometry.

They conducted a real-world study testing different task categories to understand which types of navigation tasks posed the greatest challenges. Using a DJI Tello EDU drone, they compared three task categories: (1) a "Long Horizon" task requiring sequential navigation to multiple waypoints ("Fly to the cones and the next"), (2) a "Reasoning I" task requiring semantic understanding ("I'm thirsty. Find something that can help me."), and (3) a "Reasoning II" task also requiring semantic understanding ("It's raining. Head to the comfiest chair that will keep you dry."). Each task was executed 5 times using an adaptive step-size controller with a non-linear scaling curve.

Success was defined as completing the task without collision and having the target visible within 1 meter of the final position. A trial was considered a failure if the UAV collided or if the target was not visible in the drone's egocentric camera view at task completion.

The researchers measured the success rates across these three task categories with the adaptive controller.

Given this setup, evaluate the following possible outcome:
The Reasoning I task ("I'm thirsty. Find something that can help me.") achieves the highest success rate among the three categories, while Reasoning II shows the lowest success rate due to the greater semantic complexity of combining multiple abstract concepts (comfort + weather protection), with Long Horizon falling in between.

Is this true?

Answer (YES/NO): NO